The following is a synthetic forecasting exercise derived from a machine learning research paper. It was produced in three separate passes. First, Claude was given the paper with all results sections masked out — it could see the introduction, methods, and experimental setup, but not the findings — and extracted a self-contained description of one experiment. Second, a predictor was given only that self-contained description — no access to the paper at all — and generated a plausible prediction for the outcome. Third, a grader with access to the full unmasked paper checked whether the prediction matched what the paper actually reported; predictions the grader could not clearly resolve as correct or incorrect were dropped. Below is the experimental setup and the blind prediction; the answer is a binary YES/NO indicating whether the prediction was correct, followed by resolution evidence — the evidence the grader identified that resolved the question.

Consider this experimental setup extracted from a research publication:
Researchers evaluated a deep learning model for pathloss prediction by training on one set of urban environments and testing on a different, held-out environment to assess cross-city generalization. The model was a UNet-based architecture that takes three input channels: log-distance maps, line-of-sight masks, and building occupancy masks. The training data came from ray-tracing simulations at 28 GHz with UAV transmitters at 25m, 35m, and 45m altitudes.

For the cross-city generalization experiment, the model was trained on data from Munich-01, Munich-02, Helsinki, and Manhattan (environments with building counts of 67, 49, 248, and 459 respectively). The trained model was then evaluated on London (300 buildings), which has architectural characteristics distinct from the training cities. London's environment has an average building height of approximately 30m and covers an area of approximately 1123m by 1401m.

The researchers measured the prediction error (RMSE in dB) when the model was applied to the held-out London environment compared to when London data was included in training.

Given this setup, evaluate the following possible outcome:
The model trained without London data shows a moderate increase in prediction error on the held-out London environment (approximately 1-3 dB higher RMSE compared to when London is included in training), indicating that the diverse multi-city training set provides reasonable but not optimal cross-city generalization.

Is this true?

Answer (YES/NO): NO